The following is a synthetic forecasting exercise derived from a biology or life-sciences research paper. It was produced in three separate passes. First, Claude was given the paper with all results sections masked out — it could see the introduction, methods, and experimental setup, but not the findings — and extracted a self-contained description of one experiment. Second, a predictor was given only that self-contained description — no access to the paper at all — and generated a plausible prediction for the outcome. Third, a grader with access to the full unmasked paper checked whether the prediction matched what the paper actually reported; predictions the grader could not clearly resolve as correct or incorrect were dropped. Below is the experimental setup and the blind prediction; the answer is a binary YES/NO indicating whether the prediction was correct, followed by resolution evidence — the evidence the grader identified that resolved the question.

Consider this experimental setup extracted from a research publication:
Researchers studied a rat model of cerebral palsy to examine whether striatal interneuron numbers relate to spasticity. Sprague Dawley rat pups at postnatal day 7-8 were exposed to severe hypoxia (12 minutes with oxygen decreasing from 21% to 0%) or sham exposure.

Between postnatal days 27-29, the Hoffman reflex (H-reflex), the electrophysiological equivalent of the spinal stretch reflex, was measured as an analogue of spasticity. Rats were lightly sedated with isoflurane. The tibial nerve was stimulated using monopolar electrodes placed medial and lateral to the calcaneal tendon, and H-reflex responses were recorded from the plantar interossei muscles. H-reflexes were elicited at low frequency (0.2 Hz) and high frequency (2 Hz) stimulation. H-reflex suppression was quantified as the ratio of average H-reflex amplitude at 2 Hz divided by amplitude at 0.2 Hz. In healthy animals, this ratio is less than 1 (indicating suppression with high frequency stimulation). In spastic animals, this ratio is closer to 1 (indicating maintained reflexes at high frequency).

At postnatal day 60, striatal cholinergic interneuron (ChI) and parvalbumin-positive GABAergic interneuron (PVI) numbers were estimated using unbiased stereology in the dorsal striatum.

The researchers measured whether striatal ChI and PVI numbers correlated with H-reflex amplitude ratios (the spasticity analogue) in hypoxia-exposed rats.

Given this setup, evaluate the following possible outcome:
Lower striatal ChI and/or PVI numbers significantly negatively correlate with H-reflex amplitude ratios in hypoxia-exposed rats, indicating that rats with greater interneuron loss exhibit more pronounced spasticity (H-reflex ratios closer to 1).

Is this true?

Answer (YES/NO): NO